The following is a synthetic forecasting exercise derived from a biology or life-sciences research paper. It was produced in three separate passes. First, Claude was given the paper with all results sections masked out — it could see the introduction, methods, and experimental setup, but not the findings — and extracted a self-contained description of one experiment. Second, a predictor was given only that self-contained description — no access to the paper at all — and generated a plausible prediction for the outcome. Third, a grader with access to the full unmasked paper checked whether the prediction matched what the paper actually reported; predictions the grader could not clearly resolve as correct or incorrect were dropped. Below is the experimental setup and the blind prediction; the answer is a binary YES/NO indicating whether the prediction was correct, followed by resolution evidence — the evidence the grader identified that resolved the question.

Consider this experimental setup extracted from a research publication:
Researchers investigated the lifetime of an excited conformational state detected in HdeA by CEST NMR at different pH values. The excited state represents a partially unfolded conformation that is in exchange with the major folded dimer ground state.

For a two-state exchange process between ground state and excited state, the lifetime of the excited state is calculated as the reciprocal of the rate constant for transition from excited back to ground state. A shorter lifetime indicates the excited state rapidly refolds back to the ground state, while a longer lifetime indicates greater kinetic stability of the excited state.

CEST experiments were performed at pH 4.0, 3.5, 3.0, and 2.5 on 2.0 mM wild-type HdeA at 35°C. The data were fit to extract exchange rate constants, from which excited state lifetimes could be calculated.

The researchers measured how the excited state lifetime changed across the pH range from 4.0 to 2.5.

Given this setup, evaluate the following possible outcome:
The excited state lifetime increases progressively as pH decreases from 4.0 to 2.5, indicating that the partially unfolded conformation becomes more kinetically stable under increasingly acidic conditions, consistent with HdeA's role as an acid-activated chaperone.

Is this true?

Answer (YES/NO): YES